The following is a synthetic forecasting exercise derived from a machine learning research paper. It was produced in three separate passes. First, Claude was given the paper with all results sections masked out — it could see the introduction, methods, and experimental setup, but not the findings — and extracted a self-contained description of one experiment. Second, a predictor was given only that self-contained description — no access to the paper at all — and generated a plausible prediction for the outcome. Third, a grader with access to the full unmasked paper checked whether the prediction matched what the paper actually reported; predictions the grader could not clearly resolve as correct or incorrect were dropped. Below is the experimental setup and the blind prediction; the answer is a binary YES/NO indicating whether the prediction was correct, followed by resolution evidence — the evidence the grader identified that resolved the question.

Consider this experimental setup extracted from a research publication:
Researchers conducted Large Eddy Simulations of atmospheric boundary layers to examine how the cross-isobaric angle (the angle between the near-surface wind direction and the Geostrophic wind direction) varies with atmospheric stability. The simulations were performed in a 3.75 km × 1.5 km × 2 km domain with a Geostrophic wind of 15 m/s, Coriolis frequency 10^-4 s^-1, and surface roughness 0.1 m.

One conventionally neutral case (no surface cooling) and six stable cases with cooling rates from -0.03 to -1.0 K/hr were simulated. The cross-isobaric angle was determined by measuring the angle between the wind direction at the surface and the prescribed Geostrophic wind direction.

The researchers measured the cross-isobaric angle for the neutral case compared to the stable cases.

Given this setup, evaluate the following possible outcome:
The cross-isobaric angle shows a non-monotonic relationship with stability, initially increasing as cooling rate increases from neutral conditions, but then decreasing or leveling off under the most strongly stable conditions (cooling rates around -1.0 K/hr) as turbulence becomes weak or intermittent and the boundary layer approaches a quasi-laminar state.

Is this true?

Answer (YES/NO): NO